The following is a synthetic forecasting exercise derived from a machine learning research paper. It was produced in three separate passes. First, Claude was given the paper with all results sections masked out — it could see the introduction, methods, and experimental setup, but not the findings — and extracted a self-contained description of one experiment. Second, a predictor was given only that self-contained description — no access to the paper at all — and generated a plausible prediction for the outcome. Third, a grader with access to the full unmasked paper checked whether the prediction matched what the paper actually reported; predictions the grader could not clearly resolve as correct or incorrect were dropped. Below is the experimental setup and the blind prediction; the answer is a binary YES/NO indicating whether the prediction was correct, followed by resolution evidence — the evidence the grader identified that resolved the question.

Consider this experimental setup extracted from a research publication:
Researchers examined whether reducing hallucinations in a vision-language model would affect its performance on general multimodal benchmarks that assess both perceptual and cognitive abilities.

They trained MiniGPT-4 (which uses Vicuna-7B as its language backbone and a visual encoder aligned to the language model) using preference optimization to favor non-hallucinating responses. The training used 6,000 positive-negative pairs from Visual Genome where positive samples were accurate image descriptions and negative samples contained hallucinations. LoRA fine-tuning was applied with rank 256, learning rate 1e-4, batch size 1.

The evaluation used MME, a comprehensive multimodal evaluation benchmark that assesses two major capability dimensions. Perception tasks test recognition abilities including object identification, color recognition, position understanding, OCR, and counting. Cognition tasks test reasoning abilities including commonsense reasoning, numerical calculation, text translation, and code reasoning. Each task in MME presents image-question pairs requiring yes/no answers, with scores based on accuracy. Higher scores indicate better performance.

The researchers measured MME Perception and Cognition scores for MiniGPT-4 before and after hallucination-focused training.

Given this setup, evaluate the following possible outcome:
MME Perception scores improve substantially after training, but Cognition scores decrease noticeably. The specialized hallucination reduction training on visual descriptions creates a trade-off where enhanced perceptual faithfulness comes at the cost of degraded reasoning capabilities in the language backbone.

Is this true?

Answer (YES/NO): NO